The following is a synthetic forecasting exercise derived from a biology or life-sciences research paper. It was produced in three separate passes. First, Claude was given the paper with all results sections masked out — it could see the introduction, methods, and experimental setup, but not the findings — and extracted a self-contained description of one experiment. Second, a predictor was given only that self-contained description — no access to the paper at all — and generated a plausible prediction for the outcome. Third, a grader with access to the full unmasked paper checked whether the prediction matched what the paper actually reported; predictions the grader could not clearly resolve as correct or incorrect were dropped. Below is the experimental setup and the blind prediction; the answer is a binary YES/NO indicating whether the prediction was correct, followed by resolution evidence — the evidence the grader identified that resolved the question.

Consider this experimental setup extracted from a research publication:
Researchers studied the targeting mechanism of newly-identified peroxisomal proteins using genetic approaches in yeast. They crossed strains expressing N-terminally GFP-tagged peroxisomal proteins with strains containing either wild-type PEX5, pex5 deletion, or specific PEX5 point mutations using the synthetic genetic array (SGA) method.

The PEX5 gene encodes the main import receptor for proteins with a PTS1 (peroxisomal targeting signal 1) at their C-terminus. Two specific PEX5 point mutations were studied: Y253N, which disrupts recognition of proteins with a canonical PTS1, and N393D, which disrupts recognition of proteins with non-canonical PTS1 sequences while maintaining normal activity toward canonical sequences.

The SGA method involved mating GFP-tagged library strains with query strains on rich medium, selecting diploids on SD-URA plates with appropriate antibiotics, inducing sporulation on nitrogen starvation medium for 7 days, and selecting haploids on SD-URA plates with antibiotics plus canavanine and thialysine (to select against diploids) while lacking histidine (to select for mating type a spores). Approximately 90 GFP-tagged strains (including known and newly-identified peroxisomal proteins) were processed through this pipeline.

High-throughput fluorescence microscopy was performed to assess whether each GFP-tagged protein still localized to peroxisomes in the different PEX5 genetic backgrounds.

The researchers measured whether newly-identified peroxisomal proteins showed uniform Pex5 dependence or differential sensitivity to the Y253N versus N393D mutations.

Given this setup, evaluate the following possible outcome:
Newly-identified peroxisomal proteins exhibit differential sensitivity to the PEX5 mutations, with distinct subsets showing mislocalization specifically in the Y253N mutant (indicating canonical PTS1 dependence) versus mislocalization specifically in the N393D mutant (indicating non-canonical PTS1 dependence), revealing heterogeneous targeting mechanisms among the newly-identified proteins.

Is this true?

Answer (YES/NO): NO